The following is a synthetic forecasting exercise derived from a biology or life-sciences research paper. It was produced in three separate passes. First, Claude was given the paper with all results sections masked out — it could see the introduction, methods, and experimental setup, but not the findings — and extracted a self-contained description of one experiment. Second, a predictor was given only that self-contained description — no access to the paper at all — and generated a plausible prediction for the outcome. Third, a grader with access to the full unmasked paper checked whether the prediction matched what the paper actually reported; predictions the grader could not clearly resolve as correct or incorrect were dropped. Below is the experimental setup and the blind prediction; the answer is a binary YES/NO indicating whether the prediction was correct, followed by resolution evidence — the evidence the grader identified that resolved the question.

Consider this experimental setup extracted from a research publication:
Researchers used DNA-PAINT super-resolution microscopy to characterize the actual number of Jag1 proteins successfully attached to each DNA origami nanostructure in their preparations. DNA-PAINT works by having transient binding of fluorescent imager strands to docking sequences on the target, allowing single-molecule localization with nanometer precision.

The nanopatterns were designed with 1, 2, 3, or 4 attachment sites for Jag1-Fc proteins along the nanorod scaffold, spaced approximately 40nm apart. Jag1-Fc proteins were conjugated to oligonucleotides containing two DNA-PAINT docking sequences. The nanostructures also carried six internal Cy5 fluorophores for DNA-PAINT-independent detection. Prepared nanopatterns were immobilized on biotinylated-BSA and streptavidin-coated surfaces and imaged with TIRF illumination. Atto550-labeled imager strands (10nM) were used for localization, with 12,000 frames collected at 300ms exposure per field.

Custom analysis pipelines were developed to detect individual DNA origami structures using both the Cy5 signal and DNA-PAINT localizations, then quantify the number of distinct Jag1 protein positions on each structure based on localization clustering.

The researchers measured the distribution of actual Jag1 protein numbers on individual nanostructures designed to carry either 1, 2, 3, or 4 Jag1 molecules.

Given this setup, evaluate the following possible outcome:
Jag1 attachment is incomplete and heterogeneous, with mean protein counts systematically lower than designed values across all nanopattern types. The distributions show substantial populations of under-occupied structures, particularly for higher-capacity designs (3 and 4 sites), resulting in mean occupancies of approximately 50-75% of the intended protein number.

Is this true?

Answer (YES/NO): NO